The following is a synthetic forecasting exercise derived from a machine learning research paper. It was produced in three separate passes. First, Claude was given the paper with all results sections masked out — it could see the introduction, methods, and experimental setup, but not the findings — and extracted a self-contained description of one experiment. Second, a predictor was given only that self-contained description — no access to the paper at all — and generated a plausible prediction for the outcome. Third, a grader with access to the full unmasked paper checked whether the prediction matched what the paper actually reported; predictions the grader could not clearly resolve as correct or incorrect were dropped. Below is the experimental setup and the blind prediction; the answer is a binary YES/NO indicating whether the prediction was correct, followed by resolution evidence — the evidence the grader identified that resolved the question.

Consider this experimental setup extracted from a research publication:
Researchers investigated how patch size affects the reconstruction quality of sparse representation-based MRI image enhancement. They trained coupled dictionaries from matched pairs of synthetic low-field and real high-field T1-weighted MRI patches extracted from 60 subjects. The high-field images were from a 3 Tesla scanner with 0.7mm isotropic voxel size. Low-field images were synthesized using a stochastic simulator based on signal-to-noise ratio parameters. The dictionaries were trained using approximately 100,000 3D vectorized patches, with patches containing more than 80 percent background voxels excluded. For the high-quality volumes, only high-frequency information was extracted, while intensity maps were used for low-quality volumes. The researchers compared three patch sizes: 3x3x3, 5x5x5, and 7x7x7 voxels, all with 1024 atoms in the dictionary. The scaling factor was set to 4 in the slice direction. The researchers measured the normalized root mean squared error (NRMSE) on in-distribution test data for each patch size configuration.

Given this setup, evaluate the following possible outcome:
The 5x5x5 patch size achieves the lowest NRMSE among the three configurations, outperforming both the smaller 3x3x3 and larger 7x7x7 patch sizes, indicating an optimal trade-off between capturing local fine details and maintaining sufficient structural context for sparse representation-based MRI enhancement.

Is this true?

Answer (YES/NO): NO